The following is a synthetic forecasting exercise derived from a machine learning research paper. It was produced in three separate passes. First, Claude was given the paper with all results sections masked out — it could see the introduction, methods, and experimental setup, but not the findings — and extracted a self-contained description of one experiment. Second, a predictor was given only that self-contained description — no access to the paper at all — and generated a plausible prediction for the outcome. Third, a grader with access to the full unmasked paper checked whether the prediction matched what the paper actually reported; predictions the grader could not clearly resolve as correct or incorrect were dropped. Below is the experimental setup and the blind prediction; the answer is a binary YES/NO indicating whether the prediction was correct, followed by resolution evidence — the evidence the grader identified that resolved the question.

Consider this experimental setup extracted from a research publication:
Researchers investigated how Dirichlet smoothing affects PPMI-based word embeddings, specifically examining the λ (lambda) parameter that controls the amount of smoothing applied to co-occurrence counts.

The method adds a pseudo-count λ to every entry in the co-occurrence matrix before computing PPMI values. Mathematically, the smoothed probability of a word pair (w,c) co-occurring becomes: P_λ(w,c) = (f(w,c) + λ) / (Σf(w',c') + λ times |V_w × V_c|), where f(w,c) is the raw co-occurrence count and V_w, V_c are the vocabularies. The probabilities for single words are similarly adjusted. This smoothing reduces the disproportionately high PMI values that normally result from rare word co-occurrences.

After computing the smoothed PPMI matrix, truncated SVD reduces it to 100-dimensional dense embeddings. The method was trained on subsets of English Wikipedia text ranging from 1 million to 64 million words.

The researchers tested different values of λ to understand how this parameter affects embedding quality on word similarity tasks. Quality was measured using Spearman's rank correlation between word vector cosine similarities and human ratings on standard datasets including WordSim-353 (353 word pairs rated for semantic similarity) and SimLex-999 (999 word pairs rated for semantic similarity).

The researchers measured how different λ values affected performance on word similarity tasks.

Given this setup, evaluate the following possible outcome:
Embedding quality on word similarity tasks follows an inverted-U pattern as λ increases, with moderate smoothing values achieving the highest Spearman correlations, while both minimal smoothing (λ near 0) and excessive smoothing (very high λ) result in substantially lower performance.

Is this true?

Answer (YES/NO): NO